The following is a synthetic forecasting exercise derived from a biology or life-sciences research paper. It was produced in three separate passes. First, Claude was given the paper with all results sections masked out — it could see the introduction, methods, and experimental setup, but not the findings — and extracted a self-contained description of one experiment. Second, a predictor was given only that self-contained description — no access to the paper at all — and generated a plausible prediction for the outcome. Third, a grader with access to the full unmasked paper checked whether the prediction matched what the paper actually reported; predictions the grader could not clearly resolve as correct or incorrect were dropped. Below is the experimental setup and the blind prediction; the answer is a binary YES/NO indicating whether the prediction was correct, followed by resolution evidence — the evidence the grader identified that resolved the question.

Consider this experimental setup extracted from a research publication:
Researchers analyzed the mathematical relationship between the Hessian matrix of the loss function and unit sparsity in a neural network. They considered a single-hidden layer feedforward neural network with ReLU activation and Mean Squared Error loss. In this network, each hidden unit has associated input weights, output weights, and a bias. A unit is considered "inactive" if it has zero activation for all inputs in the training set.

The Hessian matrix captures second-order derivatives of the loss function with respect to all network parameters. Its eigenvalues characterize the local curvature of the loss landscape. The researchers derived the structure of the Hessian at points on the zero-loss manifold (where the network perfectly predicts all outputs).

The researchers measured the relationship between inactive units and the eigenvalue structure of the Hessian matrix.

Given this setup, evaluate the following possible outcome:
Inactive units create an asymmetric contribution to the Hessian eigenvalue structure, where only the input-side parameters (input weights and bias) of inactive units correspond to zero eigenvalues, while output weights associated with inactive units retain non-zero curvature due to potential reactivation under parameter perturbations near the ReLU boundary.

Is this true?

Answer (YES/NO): NO